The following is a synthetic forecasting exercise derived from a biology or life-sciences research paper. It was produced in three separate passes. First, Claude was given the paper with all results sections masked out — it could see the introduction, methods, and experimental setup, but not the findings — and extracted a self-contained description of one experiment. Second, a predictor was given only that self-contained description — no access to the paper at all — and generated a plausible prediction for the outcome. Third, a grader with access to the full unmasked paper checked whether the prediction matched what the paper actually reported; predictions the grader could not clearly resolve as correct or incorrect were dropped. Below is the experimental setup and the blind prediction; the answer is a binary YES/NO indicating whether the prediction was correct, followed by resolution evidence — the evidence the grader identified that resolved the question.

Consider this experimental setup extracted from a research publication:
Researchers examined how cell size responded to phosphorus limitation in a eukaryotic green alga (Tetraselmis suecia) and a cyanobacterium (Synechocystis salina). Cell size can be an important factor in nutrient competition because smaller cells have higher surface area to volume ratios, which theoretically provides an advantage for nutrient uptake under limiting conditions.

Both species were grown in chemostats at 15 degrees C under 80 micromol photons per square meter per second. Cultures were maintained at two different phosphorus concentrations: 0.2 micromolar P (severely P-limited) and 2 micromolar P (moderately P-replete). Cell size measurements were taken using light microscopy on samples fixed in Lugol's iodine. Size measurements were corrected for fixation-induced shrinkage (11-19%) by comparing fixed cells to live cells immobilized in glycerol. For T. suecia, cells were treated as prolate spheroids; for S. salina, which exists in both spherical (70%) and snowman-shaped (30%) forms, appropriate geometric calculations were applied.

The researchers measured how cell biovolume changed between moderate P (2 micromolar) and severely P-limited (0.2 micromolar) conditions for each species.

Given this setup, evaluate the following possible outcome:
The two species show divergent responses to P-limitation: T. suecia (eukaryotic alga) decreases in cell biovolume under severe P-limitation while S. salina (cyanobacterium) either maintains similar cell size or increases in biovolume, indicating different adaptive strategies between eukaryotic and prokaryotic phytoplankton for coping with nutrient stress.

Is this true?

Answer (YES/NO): NO